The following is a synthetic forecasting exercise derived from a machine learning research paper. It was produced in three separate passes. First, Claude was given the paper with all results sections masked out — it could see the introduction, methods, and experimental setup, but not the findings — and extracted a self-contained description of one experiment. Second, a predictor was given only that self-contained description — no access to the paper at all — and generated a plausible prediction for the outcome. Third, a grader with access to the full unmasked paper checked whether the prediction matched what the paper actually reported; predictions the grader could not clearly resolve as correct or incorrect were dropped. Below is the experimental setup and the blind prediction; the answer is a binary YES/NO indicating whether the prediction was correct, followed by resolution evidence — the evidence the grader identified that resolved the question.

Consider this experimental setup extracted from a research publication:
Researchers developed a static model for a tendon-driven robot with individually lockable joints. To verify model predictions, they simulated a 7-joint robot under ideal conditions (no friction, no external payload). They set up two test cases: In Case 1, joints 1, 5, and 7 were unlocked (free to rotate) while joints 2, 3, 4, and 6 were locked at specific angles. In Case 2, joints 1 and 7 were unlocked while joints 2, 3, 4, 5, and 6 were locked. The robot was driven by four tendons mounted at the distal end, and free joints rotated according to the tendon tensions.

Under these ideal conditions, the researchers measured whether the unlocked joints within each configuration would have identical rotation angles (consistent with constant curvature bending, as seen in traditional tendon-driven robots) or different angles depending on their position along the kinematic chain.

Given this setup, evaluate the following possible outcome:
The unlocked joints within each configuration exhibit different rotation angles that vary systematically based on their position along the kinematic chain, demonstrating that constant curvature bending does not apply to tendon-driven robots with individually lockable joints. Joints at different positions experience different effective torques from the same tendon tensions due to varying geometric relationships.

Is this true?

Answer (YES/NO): NO